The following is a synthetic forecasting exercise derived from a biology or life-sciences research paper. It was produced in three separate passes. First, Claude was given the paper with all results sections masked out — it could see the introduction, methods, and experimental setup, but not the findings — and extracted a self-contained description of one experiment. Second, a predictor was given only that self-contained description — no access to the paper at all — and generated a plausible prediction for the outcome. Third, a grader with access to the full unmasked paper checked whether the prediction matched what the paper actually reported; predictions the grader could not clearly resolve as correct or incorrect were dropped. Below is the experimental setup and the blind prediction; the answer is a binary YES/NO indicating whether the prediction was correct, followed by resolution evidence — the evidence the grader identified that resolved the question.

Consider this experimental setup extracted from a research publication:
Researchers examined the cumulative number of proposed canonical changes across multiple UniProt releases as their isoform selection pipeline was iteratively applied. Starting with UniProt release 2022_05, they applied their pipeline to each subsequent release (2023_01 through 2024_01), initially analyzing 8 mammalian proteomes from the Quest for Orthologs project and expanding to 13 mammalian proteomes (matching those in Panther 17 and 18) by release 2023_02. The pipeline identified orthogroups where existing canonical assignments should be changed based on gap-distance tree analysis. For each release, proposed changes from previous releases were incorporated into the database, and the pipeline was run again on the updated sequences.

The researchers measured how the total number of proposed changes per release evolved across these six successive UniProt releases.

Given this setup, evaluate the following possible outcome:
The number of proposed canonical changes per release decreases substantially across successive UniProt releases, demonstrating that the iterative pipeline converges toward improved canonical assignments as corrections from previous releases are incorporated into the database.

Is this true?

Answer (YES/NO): NO